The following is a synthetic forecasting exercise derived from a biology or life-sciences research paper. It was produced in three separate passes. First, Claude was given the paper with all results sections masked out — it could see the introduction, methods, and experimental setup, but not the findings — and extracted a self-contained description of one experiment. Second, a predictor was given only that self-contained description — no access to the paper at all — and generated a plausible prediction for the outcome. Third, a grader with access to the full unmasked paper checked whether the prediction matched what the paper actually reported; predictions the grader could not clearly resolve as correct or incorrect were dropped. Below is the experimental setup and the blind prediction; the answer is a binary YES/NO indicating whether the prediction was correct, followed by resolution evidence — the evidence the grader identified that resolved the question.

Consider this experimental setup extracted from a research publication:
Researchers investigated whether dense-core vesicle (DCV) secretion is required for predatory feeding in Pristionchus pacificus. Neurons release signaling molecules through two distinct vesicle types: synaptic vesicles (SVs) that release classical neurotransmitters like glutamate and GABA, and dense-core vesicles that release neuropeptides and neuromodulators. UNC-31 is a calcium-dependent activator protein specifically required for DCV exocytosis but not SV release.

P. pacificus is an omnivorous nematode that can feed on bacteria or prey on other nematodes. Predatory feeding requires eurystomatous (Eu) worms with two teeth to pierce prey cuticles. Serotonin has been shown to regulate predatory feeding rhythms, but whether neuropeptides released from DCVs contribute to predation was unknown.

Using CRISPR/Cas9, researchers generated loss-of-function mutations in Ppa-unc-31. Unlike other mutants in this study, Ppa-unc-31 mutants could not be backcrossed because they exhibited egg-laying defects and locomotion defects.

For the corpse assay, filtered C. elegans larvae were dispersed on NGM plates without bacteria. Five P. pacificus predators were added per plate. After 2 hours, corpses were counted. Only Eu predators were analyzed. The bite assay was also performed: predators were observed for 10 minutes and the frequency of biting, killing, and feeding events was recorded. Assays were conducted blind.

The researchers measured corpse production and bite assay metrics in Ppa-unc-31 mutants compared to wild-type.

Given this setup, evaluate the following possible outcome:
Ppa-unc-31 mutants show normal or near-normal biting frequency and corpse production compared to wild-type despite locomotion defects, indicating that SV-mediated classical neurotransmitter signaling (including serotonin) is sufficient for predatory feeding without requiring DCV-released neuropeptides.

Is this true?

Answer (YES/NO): NO